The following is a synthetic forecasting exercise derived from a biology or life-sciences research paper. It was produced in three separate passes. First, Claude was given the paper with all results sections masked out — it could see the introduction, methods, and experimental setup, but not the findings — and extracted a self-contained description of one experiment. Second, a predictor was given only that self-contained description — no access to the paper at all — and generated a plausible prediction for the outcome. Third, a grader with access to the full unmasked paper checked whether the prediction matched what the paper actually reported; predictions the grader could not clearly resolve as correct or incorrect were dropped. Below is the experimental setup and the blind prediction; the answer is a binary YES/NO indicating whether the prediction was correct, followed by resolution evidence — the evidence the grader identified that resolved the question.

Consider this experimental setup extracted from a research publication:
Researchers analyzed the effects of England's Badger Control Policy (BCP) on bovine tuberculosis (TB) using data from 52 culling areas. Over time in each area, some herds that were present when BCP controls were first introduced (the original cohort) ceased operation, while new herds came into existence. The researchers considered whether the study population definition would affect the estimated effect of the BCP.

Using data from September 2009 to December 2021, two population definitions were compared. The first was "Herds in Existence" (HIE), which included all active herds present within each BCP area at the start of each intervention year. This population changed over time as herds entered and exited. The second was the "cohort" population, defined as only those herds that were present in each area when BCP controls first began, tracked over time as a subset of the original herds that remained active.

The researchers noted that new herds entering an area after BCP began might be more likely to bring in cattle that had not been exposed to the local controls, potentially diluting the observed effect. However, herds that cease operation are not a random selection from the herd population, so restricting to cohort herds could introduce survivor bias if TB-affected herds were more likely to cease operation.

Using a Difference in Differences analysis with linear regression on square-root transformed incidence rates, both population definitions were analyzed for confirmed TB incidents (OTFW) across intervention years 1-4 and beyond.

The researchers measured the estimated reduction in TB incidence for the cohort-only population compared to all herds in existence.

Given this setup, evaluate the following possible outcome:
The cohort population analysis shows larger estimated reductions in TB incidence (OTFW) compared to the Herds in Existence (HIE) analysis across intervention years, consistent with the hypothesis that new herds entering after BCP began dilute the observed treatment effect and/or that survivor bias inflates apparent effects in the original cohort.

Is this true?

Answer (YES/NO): NO